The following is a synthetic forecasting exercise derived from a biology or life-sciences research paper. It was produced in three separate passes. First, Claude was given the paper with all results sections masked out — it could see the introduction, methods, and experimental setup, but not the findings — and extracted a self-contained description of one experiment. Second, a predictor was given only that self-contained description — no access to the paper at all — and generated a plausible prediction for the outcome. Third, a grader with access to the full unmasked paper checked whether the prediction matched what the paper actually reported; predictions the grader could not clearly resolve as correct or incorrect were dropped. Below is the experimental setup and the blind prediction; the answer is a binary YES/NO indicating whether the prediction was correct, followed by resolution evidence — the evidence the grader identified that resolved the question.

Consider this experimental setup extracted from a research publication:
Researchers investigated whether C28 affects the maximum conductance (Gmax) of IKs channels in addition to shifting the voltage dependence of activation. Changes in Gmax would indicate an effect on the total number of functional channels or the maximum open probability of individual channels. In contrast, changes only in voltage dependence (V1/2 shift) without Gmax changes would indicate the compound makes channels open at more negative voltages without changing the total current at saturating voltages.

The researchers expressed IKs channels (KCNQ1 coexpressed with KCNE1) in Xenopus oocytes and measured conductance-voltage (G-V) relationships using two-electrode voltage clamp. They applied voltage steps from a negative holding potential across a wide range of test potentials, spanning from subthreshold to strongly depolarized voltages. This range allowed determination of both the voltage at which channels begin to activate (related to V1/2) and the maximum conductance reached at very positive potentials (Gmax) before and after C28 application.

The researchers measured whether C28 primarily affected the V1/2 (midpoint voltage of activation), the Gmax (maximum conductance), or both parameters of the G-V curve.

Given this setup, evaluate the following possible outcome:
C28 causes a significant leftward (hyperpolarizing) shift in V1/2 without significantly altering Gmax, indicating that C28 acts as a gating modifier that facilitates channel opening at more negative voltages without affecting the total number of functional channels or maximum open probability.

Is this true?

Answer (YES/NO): NO